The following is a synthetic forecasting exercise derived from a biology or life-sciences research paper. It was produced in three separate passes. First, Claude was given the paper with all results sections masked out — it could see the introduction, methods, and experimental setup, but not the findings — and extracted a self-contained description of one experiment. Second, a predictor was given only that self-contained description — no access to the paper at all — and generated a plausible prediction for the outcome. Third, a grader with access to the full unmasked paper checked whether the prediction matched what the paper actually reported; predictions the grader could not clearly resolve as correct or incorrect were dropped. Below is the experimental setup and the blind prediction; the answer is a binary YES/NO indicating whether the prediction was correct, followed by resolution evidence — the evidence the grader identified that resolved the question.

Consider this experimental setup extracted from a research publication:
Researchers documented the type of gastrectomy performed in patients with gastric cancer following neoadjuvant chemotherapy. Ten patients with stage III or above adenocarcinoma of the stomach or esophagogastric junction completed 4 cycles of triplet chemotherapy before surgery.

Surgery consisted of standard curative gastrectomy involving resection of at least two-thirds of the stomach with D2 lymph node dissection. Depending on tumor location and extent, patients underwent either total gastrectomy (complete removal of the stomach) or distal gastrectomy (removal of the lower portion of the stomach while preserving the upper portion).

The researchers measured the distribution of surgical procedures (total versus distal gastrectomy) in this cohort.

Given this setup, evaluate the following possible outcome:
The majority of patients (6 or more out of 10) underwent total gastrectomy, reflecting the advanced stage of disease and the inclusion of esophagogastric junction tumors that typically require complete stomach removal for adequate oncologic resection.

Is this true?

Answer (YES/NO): NO